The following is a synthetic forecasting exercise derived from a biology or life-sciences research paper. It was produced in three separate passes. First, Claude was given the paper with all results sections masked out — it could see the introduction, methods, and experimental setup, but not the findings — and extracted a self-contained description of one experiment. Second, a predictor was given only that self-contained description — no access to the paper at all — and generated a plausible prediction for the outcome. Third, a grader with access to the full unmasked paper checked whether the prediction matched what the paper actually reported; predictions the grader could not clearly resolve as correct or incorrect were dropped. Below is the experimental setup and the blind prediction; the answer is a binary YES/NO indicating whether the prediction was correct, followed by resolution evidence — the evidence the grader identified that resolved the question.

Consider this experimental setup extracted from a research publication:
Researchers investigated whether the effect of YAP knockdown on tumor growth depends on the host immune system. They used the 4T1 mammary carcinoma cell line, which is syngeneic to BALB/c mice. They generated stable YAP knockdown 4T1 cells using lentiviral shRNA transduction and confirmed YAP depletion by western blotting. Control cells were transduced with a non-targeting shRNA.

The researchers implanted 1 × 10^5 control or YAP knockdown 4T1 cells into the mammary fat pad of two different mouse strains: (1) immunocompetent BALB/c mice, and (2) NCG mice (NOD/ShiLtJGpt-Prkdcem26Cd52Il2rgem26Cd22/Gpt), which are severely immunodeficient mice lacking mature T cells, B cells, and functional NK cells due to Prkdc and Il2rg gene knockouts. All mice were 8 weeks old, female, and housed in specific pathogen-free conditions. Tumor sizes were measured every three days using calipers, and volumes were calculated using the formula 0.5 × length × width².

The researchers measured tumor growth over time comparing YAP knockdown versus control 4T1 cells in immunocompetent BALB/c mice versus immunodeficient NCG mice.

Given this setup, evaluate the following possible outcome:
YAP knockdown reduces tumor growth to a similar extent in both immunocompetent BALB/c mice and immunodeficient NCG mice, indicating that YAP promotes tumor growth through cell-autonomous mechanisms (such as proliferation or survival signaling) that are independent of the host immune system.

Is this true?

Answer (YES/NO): NO